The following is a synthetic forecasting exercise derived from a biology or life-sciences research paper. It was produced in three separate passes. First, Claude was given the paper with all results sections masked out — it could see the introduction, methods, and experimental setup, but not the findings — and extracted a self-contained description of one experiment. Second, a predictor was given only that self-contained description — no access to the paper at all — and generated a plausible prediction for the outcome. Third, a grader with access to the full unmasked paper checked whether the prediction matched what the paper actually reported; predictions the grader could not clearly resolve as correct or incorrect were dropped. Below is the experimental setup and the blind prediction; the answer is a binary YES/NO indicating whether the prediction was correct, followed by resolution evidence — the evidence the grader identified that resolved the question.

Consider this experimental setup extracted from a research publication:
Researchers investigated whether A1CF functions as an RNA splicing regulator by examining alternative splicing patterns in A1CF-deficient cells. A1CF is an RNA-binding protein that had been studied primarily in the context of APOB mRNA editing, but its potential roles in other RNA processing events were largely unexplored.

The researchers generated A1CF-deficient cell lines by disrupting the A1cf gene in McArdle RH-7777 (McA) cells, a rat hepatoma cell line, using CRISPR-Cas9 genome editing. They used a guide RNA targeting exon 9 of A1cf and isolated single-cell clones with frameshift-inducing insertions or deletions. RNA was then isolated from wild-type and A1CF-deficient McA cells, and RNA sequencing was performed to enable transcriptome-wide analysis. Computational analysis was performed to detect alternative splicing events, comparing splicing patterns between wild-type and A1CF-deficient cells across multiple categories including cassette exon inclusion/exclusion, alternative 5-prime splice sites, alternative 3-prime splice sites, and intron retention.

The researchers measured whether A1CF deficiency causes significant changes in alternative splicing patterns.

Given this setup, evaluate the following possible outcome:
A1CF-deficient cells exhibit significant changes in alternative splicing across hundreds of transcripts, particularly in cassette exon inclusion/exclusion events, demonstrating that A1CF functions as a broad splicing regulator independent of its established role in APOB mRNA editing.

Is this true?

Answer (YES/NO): NO